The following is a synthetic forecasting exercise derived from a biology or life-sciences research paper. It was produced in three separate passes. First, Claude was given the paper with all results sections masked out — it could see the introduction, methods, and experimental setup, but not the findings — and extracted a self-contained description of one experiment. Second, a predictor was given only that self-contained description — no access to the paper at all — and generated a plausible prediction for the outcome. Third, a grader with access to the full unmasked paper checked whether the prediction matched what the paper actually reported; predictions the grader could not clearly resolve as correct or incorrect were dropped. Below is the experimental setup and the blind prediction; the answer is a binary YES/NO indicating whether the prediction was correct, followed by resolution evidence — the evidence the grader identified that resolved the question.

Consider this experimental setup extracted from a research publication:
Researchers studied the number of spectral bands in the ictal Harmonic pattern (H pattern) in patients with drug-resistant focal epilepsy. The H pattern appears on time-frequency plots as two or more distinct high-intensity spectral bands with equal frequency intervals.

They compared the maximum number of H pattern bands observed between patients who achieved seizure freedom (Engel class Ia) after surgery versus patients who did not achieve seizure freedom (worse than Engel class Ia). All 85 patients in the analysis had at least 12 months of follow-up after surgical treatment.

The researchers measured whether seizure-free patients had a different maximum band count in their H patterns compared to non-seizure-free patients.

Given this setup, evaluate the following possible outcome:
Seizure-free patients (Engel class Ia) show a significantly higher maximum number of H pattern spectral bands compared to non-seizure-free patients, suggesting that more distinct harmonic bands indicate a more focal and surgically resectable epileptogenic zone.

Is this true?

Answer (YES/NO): NO